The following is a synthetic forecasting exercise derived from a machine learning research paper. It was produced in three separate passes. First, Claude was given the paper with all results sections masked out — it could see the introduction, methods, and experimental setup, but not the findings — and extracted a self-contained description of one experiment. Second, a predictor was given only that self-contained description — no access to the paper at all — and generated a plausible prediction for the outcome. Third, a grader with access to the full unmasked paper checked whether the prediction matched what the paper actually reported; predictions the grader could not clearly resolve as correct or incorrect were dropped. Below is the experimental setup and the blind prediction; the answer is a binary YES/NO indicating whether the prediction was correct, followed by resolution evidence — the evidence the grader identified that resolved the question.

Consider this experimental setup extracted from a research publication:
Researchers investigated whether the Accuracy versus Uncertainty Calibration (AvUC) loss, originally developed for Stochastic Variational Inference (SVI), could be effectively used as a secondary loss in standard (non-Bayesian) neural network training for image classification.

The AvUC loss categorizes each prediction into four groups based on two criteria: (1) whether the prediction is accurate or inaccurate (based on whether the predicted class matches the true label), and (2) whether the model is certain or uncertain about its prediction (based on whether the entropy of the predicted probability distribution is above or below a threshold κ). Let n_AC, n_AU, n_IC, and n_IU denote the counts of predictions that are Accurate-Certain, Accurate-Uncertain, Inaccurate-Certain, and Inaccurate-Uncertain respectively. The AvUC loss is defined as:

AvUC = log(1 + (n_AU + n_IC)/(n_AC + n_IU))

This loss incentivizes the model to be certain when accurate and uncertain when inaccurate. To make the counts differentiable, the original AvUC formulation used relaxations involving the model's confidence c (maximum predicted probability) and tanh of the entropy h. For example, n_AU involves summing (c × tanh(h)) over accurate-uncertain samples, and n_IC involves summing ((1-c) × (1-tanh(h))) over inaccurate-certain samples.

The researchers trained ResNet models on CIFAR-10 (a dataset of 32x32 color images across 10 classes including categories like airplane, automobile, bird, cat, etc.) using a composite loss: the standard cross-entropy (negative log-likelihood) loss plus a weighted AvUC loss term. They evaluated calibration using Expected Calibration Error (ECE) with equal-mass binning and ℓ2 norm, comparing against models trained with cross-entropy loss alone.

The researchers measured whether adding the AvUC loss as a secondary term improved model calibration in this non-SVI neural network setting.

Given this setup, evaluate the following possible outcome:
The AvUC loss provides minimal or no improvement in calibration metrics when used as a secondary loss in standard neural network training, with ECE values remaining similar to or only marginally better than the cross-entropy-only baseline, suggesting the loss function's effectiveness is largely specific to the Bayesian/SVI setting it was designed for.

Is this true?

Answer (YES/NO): NO